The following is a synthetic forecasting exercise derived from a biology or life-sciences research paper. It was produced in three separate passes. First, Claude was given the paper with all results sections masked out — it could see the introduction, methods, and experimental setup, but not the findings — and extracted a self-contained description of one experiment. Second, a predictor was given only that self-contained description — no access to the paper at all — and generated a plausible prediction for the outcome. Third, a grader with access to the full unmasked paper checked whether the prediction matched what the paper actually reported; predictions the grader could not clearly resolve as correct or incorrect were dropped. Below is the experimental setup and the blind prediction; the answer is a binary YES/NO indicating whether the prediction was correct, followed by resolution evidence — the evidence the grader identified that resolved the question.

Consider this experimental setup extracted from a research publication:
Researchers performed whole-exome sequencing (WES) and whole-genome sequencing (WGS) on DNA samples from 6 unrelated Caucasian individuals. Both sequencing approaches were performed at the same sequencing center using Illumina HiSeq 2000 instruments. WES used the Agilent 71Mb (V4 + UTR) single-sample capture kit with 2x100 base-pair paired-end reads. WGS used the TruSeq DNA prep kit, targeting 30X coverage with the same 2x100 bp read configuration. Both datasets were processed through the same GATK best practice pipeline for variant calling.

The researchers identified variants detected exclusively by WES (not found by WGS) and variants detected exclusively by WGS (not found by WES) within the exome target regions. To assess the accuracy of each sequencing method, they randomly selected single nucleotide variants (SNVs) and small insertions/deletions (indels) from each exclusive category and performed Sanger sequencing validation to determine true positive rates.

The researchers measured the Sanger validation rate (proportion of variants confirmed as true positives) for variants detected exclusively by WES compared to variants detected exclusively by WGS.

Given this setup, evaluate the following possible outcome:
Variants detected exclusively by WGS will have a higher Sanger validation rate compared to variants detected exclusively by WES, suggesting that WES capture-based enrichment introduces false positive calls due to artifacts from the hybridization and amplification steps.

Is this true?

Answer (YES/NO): YES